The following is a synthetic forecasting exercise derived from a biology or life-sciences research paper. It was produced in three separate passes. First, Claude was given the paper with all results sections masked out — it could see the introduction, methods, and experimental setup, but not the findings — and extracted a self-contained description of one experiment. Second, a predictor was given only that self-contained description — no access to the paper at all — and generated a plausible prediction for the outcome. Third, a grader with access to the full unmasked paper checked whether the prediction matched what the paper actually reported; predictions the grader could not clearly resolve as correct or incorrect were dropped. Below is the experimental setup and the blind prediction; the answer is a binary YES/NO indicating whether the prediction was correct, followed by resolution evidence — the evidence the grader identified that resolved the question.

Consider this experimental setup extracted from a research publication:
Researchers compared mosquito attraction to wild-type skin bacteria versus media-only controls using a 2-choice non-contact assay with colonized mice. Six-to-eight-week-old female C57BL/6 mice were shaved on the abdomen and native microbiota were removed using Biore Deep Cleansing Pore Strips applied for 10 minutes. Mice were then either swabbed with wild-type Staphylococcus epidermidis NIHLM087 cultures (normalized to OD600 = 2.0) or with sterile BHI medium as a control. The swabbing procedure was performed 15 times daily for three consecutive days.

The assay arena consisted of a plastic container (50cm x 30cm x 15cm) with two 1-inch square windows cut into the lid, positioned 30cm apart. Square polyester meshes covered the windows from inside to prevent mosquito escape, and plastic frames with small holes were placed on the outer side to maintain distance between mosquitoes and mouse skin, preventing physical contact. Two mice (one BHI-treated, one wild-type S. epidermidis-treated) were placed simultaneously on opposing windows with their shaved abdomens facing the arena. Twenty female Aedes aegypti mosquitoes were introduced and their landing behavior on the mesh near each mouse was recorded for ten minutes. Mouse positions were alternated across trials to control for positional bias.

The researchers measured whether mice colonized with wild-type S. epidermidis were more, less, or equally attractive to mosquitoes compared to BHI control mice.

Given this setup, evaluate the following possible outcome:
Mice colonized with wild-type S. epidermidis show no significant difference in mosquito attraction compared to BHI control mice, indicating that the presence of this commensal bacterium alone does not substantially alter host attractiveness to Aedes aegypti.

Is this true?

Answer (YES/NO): NO